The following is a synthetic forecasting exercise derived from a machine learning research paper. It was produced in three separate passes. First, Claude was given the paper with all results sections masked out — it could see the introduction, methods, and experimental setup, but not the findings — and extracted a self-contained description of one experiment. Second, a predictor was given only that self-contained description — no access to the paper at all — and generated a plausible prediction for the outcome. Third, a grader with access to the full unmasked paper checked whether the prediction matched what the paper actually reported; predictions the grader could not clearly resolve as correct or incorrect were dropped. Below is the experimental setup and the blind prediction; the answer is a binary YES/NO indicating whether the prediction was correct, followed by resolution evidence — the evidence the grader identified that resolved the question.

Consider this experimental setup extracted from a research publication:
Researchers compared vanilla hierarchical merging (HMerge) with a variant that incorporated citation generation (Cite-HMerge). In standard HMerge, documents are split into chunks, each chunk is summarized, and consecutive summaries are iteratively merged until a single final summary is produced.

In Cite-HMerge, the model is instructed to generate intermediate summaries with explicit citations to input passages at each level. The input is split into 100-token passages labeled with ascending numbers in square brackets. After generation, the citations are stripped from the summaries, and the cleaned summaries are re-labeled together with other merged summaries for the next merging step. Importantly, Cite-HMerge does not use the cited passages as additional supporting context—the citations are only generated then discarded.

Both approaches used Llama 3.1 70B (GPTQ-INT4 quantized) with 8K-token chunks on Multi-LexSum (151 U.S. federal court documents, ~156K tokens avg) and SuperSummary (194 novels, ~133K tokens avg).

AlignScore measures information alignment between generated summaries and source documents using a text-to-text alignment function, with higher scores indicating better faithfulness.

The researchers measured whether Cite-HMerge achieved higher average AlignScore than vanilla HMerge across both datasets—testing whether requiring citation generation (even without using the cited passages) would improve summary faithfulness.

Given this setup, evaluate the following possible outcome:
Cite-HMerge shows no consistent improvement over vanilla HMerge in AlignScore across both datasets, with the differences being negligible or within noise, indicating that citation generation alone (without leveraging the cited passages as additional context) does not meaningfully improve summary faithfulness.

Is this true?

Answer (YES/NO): NO